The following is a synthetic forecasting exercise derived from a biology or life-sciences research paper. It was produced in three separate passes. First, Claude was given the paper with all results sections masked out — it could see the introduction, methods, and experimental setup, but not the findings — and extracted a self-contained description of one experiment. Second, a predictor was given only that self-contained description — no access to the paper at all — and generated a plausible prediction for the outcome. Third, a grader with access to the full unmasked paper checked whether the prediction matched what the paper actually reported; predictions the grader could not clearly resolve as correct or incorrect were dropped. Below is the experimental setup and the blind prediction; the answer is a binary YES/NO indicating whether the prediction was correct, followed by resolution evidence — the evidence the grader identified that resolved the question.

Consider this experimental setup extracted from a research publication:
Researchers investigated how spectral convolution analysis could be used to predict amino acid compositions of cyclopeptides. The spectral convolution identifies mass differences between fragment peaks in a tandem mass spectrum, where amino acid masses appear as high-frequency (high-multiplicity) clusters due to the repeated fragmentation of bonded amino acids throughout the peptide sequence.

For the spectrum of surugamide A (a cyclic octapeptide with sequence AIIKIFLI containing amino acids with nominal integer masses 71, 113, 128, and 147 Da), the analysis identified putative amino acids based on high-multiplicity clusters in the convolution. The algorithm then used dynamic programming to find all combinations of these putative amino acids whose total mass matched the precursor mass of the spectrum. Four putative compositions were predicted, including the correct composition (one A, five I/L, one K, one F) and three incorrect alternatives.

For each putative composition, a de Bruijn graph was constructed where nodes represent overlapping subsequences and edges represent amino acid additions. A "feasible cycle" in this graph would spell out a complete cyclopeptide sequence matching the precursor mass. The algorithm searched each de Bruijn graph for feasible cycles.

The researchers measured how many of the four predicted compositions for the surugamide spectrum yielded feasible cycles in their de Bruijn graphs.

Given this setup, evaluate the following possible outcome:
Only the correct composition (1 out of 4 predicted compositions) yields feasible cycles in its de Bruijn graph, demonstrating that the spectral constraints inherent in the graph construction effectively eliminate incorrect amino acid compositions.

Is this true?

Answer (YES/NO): YES